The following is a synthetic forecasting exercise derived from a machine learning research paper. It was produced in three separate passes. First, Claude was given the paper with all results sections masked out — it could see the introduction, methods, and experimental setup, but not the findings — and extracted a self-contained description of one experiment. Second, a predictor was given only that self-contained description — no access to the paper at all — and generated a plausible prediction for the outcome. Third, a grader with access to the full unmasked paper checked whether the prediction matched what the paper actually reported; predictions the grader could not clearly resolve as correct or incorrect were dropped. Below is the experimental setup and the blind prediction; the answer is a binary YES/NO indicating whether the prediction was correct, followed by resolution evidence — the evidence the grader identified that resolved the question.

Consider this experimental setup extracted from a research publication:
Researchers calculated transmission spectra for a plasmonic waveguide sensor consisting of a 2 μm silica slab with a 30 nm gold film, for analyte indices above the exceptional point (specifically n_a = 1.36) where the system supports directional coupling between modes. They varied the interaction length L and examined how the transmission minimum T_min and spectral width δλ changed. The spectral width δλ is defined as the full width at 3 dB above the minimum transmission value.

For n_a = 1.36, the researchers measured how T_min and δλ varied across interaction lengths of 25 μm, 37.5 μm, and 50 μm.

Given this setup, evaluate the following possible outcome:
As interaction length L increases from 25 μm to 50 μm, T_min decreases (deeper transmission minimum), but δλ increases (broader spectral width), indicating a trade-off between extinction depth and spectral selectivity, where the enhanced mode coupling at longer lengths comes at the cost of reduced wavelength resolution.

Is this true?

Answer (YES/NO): NO